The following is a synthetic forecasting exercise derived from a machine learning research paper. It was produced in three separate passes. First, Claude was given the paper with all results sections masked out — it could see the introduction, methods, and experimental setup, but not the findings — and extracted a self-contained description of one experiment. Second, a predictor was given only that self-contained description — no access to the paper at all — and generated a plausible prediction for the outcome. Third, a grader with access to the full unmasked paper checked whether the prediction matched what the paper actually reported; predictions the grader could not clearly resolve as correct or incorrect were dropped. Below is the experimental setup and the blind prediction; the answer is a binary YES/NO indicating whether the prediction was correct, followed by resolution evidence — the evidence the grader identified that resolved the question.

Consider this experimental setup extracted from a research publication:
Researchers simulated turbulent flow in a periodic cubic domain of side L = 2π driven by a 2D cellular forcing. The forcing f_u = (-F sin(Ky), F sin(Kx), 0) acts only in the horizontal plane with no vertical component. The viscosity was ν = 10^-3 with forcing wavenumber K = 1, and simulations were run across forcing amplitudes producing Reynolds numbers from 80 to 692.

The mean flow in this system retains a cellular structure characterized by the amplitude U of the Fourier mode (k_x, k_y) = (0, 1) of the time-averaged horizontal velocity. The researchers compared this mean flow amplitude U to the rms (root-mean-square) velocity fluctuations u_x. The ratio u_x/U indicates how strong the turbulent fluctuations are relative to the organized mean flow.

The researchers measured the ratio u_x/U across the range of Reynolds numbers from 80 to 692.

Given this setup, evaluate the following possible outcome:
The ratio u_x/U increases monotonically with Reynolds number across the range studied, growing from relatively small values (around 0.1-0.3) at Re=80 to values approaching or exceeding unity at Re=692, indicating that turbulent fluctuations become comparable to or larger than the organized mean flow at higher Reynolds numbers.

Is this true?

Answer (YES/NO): NO